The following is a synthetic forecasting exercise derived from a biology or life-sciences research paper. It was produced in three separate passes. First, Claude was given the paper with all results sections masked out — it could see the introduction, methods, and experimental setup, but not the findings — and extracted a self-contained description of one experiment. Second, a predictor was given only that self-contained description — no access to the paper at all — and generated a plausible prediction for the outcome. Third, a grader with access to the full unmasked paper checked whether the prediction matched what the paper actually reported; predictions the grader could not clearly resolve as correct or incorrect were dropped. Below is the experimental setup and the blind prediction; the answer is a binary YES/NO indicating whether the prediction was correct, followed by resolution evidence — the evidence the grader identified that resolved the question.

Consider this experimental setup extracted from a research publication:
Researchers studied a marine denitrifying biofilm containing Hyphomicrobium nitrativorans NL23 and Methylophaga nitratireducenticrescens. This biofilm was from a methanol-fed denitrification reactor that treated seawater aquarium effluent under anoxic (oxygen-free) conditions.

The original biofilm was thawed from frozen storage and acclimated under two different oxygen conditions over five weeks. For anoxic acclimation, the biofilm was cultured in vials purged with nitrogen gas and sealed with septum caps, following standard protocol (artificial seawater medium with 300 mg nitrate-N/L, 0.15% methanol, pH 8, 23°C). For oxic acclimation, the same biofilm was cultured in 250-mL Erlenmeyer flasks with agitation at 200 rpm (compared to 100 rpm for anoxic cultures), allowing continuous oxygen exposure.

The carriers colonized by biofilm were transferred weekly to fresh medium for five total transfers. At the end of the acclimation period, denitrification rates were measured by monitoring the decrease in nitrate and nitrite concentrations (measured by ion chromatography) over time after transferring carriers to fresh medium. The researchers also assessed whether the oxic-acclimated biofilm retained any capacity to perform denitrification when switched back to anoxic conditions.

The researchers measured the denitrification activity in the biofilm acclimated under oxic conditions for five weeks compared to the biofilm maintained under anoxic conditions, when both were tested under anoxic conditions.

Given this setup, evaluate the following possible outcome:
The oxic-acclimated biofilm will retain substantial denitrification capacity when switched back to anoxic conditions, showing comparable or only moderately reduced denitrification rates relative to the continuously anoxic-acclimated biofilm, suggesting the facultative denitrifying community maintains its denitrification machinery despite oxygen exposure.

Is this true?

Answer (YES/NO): NO